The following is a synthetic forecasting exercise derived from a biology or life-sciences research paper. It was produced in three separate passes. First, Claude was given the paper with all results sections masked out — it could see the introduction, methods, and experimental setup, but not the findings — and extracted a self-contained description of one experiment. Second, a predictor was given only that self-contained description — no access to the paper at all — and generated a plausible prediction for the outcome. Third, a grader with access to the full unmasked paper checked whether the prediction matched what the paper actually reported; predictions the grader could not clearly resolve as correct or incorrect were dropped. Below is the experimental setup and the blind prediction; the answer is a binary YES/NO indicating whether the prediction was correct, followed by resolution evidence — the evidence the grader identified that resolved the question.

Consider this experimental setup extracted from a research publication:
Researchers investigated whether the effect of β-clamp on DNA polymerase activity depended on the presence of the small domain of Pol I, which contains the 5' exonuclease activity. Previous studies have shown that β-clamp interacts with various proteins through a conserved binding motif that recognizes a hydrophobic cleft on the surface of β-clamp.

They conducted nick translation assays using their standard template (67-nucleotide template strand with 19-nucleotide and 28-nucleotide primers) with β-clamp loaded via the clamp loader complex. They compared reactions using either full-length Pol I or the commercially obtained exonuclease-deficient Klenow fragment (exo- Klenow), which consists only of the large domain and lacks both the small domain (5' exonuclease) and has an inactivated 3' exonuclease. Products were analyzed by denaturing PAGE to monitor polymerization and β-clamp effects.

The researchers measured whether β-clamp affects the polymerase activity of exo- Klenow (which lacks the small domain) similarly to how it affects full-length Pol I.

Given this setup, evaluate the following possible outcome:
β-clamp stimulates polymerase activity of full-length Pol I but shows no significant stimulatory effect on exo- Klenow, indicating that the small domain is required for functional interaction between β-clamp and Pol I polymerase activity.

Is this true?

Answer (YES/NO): NO